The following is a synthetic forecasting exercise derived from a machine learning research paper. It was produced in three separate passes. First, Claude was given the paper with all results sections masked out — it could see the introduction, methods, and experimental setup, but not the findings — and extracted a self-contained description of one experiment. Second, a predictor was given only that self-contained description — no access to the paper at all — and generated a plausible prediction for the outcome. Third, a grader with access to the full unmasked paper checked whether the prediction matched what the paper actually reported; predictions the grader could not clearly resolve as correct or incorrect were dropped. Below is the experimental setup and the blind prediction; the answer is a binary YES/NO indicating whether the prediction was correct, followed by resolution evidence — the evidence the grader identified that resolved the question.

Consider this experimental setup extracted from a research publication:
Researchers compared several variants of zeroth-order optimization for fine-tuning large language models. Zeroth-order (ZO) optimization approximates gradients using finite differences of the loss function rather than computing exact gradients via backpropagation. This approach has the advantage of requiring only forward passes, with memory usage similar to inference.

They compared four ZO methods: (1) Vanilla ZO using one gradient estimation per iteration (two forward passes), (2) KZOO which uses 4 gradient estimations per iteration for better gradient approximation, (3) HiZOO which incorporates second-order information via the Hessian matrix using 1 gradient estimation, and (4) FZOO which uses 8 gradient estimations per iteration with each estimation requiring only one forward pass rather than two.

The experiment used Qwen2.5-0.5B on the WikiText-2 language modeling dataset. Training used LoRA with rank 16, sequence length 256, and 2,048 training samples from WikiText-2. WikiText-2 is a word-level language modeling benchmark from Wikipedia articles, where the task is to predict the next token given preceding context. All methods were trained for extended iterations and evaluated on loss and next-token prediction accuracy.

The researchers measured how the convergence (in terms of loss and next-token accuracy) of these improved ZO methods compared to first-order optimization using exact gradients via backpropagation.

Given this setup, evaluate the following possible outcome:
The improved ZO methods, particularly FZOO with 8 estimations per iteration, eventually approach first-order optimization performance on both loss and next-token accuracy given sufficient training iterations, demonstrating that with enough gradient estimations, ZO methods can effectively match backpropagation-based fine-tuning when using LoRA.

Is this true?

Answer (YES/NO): NO